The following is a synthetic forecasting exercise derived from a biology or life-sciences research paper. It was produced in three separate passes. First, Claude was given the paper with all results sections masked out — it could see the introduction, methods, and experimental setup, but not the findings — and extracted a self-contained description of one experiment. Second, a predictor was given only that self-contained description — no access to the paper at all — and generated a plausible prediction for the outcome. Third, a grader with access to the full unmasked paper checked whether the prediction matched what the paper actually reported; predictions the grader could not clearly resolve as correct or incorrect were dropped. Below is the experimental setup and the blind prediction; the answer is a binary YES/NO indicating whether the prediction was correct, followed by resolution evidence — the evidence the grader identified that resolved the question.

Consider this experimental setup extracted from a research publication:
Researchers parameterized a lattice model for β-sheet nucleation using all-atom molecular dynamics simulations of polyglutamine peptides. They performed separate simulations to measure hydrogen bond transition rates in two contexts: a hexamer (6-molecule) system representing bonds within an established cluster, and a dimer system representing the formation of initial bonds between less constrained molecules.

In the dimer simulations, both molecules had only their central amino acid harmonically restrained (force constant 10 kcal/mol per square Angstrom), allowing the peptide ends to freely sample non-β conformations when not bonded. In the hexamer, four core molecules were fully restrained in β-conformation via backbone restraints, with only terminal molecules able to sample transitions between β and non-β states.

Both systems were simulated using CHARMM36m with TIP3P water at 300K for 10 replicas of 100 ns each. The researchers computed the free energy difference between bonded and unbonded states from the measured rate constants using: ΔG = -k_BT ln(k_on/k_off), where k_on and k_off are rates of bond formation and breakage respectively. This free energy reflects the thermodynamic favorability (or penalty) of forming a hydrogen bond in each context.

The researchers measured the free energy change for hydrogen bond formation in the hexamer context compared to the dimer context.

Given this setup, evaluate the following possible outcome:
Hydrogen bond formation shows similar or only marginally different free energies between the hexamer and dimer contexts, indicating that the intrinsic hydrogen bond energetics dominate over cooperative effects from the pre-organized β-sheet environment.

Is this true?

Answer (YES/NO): NO